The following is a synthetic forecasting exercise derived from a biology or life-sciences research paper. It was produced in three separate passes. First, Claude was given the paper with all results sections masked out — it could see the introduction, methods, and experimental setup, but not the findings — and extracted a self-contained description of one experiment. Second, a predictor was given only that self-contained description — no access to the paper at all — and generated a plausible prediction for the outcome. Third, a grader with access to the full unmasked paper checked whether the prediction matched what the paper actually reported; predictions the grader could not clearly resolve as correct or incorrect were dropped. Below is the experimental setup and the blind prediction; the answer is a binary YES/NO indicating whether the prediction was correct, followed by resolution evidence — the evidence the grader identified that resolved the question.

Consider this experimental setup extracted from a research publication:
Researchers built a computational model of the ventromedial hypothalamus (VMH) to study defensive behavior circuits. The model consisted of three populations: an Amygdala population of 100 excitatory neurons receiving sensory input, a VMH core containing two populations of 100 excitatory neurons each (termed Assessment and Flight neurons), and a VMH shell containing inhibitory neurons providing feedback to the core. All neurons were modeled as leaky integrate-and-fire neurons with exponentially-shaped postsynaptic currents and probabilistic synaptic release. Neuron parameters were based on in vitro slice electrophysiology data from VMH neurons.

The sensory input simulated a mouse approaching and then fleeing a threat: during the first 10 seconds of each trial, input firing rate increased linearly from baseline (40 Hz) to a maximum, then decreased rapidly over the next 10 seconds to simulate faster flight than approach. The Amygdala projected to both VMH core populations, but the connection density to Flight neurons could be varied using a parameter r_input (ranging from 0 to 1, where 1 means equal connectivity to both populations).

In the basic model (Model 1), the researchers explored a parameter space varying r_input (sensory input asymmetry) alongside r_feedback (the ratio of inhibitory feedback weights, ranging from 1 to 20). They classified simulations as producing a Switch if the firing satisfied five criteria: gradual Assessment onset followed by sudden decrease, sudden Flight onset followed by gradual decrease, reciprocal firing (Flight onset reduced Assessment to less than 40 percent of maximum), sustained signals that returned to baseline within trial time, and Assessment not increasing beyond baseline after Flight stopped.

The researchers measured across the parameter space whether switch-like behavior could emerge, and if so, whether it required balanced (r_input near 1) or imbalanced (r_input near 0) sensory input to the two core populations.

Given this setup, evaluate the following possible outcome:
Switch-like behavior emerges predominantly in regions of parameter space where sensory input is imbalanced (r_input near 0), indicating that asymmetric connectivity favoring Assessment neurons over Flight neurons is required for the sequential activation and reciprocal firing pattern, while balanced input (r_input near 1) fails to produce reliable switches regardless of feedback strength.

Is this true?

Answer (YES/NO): NO